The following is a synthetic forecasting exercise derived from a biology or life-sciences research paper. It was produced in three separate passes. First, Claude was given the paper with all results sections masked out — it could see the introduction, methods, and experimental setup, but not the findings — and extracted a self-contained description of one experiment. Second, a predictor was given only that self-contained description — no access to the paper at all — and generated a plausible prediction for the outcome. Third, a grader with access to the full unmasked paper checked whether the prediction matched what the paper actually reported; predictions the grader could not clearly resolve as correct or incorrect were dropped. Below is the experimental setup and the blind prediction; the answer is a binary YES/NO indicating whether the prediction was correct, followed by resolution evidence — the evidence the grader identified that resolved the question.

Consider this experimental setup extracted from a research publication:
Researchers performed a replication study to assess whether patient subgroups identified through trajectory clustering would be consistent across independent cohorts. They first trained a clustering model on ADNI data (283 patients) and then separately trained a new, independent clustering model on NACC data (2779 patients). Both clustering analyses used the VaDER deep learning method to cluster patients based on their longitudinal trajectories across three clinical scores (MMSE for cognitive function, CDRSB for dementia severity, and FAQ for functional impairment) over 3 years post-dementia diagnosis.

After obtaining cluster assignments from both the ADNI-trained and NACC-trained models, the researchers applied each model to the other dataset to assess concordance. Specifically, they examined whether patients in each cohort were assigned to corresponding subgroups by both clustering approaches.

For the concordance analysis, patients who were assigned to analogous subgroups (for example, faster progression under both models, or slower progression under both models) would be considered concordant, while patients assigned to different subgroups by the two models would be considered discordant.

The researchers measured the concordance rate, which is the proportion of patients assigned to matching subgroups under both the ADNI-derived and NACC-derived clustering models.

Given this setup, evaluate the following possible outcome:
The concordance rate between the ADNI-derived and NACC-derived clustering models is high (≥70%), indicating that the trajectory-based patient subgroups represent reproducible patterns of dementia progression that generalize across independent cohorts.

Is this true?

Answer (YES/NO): YES